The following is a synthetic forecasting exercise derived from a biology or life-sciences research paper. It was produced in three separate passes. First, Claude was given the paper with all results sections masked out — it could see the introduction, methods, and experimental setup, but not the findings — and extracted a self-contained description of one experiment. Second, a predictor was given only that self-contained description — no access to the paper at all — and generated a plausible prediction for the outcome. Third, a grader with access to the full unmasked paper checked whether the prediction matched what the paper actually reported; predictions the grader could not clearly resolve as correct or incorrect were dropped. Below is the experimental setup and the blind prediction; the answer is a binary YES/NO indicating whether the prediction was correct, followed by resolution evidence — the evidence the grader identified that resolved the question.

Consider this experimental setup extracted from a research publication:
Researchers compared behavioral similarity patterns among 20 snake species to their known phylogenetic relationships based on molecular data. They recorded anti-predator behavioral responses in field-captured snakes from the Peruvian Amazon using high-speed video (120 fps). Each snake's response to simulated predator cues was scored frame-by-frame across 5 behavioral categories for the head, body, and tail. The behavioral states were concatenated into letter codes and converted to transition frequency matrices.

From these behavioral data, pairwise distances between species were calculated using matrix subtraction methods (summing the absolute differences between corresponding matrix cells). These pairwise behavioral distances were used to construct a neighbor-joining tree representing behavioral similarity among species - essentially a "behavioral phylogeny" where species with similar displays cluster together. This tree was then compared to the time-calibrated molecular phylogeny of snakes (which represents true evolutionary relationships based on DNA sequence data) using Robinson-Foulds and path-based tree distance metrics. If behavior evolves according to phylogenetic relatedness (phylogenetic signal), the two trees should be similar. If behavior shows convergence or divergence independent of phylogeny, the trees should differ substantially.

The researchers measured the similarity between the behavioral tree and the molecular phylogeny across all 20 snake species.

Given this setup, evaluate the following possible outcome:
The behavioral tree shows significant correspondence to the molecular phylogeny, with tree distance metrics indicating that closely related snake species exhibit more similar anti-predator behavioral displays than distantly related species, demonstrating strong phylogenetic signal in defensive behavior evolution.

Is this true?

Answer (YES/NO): NO